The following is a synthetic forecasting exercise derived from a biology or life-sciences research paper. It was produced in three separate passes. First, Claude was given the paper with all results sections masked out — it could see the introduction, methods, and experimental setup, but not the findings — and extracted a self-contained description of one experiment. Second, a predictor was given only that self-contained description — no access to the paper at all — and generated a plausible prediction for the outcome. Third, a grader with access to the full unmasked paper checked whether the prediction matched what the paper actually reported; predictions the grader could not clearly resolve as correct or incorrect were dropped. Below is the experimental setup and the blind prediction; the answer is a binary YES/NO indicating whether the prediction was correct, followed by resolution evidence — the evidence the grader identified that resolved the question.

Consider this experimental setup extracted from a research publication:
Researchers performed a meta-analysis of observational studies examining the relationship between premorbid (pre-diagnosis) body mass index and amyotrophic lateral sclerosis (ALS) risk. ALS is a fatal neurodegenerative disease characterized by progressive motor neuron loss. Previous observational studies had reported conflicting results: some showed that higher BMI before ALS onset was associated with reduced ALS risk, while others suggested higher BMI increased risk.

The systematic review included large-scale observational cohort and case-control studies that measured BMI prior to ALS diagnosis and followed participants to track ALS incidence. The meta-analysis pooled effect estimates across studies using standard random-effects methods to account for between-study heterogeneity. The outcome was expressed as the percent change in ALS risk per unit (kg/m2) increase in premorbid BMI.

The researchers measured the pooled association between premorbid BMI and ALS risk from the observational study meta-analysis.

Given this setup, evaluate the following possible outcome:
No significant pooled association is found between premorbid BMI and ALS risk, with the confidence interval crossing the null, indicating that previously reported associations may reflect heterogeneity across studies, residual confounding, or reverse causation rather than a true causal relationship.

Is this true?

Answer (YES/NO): NO